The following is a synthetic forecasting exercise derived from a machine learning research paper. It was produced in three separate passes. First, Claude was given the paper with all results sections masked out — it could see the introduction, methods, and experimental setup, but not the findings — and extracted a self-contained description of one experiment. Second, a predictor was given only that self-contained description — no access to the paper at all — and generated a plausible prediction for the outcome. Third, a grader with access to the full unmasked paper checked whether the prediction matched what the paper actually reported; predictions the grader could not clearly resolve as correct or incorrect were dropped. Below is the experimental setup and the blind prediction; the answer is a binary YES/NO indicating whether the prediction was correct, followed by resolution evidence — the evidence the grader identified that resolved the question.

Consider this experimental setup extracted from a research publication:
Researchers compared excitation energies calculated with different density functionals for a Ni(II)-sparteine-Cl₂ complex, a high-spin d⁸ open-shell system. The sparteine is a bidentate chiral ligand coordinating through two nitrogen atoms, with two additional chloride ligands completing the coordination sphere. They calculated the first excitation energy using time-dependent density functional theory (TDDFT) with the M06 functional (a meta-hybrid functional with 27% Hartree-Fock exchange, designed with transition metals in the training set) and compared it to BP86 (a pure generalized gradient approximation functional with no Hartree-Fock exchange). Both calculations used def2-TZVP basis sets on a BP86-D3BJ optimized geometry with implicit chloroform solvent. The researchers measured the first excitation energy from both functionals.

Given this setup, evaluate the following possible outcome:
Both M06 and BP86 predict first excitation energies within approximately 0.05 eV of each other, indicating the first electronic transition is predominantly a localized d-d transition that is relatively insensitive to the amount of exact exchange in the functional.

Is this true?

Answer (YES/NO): NO